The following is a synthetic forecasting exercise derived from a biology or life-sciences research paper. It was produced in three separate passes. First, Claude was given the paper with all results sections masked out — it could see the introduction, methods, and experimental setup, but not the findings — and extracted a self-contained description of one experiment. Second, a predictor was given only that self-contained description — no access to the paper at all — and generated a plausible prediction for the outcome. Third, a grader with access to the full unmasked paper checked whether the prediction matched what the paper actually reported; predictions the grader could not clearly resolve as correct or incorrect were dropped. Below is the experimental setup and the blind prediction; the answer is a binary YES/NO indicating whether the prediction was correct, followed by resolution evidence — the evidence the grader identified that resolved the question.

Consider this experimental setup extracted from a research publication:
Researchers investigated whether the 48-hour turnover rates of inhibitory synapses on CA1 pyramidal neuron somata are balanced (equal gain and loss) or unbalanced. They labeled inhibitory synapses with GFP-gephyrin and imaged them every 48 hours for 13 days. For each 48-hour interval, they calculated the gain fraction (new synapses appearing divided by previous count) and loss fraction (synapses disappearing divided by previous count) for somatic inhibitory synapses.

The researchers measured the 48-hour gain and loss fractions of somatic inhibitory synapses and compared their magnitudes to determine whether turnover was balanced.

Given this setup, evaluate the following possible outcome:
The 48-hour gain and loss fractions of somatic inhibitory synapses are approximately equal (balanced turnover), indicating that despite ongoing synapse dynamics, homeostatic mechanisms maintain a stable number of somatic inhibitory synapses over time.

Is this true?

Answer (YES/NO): YES